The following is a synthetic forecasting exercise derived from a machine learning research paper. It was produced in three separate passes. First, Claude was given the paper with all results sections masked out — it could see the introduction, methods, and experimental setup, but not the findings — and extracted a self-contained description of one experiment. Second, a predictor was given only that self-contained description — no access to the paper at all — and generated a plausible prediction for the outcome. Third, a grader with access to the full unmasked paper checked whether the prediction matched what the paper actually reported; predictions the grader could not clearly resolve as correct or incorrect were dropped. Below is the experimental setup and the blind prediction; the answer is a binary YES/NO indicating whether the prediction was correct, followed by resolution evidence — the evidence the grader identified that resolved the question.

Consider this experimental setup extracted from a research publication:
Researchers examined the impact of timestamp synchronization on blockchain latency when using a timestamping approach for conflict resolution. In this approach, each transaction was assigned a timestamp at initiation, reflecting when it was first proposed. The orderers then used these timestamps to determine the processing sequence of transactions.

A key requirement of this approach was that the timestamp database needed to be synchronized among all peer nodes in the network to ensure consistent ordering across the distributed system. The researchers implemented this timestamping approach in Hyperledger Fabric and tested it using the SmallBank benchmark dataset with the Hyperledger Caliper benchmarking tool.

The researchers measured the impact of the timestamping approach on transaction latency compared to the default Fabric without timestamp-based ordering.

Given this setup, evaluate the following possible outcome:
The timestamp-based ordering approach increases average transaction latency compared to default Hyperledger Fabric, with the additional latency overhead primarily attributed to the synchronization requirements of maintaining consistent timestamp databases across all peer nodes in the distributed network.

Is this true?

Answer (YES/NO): YES